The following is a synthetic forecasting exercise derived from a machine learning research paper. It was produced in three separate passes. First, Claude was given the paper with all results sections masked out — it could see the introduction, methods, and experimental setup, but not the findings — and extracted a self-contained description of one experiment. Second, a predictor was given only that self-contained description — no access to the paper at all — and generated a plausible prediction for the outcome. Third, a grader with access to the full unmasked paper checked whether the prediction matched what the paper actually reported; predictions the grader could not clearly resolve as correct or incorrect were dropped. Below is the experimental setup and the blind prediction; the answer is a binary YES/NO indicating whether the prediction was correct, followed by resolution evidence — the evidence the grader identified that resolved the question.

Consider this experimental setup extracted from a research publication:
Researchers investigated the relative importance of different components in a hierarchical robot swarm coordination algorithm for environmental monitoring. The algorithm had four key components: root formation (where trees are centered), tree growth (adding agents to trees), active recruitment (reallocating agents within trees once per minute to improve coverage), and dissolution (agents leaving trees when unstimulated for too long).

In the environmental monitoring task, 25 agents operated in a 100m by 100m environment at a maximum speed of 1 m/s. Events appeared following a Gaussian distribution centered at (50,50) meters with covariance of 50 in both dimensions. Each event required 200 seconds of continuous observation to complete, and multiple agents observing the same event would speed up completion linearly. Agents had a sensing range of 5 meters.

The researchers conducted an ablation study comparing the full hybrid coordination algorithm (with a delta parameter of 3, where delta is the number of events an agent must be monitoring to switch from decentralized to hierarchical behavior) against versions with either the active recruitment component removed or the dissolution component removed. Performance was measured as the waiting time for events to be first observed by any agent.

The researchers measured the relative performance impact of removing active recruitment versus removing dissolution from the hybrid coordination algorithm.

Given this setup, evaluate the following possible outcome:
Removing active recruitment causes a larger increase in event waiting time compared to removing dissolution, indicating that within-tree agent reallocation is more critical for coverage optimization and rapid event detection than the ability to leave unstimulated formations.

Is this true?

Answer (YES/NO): YES